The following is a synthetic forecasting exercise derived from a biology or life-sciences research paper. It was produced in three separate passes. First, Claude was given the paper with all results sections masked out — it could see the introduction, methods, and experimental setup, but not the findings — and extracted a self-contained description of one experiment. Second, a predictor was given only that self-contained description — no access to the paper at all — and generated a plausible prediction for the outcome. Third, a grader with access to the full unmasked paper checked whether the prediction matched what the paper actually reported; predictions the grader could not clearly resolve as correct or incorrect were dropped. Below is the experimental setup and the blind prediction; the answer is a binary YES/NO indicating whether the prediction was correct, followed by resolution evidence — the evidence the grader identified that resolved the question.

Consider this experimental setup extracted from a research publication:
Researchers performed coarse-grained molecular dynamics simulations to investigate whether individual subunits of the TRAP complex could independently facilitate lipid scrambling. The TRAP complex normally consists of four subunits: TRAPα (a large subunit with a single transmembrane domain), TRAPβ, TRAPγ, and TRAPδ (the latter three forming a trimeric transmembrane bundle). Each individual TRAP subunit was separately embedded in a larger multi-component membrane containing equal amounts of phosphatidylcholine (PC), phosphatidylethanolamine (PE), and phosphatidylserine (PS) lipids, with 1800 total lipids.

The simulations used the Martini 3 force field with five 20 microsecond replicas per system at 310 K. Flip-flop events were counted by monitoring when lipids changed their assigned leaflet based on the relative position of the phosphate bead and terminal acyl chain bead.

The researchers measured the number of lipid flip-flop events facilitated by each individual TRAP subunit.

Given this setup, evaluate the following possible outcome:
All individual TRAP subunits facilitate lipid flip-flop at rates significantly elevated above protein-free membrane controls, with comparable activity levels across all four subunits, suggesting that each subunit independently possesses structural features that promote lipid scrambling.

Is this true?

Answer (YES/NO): NO